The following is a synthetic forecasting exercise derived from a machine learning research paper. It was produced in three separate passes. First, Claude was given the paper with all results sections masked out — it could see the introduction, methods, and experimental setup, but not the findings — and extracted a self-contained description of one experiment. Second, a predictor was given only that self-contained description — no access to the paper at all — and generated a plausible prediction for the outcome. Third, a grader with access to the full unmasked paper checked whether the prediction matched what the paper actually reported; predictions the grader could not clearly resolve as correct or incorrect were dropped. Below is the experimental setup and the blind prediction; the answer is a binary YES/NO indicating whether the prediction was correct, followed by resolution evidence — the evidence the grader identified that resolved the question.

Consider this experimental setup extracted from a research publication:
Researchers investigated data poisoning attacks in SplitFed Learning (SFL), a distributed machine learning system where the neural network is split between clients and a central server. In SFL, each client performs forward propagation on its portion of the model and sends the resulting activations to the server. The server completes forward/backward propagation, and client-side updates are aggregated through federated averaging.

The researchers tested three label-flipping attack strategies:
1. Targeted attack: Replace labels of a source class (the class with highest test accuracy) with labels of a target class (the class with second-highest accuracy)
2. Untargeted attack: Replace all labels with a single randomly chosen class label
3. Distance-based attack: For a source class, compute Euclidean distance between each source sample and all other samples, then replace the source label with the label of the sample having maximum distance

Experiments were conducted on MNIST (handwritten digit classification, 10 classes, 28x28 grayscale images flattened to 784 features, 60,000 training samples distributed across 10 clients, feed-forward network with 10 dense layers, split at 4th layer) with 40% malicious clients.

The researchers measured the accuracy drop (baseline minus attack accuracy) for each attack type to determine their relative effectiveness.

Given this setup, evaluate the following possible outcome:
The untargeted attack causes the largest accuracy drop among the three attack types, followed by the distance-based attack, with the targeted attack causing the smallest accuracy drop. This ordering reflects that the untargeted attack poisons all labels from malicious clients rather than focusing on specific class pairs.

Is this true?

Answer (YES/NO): YES